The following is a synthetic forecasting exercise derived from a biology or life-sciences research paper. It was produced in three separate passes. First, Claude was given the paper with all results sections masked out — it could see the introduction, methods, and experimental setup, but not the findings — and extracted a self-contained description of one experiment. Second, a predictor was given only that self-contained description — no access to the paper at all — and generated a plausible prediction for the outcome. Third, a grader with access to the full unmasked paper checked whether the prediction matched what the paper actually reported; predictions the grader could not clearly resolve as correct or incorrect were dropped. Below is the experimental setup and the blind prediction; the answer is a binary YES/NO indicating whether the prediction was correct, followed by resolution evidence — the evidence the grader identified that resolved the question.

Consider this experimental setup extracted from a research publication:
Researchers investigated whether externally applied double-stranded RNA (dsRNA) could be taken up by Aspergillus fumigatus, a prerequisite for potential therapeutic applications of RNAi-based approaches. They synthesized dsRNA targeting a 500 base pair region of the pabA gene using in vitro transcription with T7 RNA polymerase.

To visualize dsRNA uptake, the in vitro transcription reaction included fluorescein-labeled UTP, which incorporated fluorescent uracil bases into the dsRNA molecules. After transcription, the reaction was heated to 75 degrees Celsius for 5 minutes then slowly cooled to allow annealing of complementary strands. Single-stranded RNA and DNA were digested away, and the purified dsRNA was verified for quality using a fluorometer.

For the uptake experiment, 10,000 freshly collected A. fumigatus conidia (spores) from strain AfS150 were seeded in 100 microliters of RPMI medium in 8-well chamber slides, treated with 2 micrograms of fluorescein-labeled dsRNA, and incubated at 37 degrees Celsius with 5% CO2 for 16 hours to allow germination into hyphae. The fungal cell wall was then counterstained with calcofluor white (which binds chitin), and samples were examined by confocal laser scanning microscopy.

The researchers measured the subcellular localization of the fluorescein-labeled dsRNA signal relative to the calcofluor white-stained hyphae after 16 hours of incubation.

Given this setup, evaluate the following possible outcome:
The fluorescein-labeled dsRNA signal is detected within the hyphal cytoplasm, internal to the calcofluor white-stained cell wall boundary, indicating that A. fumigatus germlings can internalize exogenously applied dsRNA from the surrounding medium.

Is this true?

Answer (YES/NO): NO